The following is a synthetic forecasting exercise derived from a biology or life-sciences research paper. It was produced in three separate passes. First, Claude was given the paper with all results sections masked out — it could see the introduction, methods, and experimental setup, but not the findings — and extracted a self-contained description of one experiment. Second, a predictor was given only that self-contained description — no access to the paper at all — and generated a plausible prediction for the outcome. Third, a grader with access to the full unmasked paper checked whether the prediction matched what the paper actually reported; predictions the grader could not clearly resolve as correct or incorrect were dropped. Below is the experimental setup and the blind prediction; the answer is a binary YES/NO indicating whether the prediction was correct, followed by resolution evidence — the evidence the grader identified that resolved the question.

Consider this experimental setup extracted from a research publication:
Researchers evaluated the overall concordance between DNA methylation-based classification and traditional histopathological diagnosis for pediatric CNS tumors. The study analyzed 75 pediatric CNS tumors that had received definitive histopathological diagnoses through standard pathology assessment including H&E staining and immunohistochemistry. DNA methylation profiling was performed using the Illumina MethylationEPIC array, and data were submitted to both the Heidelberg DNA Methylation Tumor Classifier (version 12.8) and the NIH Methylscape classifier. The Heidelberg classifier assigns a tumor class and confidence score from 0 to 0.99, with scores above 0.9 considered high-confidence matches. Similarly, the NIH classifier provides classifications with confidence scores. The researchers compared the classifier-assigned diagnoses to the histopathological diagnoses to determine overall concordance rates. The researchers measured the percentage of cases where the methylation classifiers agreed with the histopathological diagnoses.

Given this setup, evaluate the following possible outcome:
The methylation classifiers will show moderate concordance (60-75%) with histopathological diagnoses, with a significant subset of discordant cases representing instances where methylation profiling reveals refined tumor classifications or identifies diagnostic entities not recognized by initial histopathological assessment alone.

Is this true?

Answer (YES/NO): NO